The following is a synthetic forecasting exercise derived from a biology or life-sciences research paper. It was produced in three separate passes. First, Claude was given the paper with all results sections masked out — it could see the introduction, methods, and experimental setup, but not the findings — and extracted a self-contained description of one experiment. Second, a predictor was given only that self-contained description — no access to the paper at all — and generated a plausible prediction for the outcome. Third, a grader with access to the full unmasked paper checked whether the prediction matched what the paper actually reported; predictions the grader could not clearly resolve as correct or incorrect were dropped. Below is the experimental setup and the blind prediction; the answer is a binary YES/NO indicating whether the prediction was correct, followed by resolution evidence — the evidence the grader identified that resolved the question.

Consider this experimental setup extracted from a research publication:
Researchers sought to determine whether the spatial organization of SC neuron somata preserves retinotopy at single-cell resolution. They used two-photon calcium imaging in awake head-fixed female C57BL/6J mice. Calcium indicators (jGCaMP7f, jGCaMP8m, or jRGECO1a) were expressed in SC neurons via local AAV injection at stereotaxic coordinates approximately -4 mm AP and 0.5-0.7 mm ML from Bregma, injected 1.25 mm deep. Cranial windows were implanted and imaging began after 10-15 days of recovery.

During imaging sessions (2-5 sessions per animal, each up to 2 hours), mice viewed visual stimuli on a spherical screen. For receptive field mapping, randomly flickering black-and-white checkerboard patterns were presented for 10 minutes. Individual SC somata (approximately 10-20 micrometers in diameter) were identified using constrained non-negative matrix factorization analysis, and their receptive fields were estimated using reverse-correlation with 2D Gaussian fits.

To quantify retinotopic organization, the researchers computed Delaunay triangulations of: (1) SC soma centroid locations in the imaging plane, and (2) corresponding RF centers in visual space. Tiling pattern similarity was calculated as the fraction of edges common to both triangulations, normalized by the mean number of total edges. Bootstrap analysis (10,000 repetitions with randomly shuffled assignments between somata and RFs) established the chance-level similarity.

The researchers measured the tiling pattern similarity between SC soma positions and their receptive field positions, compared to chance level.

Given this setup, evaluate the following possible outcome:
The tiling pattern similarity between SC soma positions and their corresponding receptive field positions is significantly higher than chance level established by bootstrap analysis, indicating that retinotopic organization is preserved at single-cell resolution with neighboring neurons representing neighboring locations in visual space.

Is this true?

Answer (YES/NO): YES